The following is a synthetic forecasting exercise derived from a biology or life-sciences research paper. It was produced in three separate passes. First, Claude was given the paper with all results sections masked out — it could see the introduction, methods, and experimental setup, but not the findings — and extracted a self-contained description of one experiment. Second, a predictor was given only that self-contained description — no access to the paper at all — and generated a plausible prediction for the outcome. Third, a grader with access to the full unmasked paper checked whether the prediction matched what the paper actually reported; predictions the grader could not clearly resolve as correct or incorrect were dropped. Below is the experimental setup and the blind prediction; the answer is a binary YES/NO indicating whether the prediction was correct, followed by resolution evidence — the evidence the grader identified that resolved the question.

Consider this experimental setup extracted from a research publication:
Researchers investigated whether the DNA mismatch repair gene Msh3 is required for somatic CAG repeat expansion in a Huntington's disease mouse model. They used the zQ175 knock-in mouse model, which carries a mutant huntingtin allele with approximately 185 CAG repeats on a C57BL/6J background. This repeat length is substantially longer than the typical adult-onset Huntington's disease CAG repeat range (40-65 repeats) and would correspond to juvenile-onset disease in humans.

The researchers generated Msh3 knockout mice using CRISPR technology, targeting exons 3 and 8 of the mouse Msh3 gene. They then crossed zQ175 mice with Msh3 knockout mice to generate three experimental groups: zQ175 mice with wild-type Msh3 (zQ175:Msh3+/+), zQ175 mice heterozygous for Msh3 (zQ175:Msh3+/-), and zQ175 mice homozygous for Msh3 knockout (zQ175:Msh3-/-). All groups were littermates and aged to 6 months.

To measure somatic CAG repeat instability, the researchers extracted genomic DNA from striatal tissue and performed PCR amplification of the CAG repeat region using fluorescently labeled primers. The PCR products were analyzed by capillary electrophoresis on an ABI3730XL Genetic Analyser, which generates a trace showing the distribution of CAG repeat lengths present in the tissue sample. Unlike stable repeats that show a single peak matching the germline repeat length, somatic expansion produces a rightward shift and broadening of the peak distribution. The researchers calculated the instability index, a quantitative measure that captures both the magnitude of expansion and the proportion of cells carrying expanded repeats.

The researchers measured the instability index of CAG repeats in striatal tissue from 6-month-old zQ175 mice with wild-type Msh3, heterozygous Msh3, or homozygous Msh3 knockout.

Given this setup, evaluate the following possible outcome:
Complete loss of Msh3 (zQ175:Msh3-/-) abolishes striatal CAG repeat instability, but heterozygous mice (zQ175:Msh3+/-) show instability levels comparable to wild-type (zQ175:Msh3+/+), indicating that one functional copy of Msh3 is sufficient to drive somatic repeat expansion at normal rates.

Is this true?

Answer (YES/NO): NO